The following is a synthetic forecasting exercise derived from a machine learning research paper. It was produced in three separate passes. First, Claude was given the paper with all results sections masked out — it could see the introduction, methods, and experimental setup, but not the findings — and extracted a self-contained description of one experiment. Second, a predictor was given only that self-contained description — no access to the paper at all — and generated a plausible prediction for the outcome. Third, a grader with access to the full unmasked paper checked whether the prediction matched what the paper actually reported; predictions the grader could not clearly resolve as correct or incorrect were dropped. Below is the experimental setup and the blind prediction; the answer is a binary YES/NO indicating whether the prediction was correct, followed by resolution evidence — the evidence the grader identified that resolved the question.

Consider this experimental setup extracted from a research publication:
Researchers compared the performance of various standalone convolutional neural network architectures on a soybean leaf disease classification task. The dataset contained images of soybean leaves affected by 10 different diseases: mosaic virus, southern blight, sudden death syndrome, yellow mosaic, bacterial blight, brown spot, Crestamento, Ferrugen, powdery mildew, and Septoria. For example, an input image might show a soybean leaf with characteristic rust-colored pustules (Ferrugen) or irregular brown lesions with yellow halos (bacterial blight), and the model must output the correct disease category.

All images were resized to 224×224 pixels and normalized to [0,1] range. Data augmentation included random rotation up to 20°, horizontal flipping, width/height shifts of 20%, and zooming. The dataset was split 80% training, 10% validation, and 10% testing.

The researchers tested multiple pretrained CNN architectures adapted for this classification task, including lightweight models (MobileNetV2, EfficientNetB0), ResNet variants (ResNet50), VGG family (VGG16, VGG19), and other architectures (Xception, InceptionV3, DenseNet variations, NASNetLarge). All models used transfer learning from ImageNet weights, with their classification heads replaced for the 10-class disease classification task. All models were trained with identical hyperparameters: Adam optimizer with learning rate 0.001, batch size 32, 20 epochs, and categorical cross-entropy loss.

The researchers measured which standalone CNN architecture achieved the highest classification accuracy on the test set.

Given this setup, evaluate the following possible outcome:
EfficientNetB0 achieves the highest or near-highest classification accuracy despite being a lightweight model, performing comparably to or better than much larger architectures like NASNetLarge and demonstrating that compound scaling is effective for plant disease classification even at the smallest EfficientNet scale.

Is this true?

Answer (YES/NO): NO